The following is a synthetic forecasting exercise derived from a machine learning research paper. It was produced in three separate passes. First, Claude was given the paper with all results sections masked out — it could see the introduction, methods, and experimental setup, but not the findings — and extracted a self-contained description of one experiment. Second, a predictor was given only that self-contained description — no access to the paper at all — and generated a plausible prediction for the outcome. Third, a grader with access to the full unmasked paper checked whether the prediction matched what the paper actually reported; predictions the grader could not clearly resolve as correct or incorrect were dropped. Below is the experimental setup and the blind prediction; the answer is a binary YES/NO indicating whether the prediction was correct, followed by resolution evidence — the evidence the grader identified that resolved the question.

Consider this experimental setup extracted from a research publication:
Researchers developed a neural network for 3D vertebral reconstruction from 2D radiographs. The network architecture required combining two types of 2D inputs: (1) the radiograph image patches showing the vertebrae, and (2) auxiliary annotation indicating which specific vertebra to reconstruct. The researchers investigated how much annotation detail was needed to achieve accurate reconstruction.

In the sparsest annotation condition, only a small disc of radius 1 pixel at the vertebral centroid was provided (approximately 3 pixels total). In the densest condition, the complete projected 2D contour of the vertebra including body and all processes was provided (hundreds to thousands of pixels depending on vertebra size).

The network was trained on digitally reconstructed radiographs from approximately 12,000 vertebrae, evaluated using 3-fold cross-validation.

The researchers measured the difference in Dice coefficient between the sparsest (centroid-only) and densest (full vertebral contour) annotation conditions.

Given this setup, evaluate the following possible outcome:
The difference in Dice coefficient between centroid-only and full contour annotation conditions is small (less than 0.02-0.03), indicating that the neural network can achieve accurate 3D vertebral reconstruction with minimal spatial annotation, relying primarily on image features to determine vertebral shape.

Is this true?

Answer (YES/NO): YES